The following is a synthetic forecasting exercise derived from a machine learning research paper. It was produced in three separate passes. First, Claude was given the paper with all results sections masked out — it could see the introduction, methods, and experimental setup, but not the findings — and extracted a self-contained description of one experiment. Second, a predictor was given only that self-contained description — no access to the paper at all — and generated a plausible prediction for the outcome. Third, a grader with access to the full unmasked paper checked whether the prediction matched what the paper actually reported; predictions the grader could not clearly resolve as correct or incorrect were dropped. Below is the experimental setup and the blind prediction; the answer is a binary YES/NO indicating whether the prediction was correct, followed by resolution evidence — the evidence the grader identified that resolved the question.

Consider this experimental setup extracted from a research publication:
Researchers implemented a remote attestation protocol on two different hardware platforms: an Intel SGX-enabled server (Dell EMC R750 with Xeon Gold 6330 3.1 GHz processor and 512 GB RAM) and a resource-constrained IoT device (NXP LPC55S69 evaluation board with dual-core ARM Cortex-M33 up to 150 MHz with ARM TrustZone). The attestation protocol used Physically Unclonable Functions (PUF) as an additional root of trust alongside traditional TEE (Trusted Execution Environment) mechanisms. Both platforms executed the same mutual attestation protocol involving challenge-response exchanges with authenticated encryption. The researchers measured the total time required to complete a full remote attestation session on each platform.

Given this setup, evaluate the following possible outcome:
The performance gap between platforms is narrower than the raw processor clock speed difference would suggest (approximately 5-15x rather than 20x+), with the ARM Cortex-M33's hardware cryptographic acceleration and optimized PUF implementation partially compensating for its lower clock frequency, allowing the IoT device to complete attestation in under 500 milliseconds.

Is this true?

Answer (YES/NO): NO